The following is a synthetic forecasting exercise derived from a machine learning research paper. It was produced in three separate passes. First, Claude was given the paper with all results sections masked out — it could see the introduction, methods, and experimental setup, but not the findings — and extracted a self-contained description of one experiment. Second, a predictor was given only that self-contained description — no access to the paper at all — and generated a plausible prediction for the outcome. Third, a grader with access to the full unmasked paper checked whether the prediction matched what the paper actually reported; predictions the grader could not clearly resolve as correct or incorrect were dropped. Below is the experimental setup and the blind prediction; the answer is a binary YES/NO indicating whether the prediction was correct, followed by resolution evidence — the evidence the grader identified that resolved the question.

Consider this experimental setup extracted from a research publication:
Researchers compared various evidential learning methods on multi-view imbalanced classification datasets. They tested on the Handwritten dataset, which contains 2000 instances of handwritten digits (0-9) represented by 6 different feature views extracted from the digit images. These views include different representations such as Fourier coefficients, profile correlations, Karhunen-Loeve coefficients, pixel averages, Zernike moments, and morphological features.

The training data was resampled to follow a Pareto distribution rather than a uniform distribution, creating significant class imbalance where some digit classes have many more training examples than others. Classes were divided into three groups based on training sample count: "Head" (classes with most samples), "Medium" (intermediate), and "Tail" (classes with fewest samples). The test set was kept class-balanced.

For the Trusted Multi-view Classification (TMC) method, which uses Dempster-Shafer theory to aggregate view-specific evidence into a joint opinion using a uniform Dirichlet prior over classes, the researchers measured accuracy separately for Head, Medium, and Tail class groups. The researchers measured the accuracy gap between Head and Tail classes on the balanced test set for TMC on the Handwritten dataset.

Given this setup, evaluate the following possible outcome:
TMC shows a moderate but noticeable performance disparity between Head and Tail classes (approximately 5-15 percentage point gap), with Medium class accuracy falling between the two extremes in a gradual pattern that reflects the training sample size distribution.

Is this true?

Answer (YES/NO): NO